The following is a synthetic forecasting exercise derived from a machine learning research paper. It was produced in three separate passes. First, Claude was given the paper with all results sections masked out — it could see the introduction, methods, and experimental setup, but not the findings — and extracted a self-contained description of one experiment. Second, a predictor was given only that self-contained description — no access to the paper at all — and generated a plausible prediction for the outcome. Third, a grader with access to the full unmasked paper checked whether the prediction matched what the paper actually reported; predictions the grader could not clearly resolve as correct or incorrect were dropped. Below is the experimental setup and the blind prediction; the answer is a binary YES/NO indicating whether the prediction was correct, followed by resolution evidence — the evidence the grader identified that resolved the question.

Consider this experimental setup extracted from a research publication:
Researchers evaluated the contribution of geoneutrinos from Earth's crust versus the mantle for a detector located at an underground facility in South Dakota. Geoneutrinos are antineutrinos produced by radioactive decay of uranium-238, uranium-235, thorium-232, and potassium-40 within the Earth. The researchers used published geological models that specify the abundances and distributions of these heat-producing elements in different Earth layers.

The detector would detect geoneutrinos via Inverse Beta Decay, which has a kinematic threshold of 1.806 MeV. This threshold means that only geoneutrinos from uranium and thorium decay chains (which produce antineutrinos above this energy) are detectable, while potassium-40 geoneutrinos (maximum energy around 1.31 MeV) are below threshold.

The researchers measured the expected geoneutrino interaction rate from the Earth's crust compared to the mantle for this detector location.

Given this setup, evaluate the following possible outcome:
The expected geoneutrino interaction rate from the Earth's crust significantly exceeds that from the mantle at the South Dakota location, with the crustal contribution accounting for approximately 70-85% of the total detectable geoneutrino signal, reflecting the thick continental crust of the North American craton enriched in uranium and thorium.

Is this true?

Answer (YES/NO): YES